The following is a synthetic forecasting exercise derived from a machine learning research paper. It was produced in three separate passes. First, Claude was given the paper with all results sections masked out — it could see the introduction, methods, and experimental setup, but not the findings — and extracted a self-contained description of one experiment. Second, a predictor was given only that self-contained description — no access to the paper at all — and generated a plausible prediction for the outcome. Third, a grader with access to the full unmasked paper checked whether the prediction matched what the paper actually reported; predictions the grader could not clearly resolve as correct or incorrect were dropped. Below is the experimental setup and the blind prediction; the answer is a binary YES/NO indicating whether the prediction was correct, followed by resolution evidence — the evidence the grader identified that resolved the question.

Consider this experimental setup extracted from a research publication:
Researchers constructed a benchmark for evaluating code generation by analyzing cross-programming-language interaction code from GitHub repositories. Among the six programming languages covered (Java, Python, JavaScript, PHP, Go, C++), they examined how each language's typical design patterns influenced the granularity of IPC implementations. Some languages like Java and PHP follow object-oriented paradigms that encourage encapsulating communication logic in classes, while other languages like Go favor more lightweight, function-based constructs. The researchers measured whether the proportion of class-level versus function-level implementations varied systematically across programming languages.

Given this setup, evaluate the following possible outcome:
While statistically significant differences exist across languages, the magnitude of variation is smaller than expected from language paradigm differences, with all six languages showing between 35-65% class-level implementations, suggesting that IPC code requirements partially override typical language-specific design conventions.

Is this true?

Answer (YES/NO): NO